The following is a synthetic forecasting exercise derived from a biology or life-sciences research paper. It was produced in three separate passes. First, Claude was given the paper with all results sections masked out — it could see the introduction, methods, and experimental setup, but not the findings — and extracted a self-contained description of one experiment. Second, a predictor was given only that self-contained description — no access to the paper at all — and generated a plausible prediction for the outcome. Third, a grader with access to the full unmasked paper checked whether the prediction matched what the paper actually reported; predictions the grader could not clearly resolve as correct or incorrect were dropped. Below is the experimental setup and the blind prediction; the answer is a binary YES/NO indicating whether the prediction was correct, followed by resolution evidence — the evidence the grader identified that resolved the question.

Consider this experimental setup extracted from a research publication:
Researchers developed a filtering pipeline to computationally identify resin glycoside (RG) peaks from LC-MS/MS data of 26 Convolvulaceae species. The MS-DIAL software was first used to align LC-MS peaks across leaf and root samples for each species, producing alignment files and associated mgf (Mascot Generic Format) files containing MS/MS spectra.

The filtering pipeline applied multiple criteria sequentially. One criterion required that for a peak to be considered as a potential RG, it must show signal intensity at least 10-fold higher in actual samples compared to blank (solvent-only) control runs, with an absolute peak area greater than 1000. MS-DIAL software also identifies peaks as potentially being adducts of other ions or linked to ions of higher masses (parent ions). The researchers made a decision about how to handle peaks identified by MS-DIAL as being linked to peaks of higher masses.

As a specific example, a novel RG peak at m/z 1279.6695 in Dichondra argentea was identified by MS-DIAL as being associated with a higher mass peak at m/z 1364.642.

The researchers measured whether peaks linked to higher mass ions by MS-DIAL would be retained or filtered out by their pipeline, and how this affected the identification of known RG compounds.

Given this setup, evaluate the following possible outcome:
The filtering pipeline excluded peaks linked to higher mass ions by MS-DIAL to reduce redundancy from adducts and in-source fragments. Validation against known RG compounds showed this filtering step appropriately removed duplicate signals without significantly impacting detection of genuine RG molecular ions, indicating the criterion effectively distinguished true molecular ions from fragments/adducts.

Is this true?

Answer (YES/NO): NO